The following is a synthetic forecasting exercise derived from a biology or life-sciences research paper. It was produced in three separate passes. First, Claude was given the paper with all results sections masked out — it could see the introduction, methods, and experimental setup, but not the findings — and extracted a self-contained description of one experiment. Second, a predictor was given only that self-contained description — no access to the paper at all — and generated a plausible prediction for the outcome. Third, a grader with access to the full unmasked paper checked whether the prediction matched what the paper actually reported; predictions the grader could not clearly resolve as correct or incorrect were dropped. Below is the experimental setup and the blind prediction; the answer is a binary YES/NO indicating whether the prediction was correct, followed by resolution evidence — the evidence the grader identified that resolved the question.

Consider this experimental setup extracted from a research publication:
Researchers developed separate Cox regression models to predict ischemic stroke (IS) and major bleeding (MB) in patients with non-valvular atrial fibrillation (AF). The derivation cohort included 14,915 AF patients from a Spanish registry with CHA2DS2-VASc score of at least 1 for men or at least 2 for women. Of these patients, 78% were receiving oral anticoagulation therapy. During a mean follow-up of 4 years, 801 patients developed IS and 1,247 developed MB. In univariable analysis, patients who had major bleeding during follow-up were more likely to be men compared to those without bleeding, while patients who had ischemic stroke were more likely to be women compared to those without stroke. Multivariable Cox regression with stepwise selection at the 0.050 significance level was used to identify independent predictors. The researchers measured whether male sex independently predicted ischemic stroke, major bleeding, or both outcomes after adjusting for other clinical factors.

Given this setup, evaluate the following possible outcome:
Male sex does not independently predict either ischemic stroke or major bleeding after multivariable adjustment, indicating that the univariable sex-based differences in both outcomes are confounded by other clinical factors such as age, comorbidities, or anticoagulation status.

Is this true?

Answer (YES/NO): NO